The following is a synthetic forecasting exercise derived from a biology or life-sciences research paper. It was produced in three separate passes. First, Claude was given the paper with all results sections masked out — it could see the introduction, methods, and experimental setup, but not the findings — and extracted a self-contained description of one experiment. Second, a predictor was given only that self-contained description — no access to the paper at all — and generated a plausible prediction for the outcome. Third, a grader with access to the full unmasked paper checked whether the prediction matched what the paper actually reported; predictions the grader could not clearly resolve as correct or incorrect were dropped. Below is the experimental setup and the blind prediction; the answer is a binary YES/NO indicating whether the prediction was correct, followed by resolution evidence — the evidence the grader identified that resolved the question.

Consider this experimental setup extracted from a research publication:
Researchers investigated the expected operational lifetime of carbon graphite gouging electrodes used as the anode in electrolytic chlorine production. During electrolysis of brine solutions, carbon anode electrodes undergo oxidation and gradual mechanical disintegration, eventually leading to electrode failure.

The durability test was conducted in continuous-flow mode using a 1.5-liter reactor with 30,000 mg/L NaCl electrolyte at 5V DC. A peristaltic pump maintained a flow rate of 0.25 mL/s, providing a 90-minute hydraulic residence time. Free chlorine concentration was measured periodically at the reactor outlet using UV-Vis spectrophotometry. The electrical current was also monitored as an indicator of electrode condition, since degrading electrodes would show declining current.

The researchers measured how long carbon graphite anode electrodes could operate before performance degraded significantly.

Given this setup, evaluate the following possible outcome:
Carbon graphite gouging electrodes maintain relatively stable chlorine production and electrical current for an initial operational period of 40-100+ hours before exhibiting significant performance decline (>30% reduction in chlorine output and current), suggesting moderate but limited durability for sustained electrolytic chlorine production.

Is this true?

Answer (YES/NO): NO